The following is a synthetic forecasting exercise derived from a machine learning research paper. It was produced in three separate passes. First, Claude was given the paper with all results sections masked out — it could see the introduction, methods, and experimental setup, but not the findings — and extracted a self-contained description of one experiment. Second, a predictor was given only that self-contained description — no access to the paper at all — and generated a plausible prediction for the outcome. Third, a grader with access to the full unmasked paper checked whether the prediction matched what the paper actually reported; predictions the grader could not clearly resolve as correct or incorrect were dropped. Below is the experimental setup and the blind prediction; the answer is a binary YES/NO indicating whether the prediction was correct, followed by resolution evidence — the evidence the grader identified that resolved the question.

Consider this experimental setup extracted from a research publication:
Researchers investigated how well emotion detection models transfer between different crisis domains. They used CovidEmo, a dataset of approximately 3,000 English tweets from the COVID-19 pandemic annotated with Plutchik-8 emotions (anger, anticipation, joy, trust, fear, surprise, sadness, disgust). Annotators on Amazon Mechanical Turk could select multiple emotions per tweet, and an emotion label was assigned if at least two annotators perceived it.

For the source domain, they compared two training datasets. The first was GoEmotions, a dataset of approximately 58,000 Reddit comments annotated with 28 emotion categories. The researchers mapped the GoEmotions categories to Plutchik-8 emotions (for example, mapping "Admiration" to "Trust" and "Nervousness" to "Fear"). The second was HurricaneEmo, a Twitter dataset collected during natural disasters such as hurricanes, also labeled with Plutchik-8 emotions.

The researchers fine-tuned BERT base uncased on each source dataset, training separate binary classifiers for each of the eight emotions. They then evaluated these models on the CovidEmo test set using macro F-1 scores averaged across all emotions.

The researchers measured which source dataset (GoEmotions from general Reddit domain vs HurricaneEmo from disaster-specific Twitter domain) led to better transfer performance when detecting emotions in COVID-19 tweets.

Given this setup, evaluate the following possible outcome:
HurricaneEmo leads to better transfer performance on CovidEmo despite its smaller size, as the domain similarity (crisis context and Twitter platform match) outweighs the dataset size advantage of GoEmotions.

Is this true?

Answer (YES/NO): NO